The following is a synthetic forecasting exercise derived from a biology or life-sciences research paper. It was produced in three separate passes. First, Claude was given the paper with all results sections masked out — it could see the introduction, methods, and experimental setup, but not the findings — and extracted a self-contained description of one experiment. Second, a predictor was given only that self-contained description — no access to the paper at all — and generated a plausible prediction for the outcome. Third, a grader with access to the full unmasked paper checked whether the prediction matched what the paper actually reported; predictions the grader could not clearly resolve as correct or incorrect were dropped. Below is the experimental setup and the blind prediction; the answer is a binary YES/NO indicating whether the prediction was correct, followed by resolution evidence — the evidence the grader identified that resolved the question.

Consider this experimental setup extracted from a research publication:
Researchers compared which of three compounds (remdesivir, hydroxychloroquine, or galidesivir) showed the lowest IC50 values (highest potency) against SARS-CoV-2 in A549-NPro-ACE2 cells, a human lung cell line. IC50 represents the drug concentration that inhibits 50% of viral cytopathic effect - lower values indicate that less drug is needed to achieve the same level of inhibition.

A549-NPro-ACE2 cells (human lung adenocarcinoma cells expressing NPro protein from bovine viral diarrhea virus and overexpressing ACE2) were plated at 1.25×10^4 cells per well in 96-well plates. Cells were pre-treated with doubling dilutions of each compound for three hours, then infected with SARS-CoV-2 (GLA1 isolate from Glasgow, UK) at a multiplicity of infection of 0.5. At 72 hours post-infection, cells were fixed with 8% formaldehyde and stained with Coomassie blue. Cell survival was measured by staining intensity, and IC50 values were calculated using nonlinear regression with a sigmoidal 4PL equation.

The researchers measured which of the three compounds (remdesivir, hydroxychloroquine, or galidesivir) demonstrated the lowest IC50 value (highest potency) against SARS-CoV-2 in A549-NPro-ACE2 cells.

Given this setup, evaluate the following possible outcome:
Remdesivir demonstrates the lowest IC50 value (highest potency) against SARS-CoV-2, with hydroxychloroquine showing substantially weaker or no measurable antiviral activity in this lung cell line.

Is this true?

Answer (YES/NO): YES